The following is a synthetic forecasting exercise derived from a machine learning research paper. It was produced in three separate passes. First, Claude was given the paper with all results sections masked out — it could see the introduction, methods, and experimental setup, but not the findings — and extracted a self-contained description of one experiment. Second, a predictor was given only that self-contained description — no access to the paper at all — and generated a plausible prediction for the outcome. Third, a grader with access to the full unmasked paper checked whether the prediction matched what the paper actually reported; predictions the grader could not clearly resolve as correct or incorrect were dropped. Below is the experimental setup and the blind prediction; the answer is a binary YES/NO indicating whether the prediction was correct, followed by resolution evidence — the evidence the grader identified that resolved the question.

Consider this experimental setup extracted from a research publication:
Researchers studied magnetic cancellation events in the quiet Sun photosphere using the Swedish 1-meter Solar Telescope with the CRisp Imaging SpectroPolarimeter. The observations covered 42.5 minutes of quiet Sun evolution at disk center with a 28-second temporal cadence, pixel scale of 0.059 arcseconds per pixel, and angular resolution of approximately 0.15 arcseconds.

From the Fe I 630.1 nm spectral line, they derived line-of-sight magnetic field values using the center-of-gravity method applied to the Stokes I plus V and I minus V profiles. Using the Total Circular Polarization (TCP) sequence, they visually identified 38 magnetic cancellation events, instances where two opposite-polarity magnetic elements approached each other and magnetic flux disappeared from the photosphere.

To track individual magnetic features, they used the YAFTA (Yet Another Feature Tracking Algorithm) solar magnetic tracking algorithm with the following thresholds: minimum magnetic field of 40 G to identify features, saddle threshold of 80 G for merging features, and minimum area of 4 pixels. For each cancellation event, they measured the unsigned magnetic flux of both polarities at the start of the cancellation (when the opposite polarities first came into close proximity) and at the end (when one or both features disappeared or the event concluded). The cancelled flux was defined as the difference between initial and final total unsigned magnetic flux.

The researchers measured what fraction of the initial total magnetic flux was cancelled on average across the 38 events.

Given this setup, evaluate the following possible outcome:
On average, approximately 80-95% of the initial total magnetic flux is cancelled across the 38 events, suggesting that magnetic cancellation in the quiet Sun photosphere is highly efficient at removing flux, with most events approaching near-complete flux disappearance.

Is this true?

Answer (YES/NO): NO